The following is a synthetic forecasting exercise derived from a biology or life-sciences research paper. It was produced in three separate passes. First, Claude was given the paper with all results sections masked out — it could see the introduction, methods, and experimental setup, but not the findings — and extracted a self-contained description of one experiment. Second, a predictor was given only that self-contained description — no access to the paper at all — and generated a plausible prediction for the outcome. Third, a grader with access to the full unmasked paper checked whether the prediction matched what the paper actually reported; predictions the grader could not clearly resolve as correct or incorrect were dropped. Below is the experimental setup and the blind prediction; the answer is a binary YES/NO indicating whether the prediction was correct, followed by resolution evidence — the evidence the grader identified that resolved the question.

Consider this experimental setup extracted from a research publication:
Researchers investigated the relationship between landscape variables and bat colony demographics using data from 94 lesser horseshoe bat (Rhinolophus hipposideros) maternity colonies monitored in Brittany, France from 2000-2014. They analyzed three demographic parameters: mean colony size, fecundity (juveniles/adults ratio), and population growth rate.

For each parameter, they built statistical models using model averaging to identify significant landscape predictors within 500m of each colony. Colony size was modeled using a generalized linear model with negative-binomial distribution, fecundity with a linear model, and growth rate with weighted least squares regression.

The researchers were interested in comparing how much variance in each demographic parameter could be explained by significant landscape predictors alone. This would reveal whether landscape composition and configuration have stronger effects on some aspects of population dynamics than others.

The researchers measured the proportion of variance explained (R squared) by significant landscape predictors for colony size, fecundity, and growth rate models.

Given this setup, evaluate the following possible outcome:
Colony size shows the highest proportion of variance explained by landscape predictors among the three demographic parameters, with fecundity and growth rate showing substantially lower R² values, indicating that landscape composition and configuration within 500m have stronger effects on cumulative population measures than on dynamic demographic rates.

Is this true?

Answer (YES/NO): NO